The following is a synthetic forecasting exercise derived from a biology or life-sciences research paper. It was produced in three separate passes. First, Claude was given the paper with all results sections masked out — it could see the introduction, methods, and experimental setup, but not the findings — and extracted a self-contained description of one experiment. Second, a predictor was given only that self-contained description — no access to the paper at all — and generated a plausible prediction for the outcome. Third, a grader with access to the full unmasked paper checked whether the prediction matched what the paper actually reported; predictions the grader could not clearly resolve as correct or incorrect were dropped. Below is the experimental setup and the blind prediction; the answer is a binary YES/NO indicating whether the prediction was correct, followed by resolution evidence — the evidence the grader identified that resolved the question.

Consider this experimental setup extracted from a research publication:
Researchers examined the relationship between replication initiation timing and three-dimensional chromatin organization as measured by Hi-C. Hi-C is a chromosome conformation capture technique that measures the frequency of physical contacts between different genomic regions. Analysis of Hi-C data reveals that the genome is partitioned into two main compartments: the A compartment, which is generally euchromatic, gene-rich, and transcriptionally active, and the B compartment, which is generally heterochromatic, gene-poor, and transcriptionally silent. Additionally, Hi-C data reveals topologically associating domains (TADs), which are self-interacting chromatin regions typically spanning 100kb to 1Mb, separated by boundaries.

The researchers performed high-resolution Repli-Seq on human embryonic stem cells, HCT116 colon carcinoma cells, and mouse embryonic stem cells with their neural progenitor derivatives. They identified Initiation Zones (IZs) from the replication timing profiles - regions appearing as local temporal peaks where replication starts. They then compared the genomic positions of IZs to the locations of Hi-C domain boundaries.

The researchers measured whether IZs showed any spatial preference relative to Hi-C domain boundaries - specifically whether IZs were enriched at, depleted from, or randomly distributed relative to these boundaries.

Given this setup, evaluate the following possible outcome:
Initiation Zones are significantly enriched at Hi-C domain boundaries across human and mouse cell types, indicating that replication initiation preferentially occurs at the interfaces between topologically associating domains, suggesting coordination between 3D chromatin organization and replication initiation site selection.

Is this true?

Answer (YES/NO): NO